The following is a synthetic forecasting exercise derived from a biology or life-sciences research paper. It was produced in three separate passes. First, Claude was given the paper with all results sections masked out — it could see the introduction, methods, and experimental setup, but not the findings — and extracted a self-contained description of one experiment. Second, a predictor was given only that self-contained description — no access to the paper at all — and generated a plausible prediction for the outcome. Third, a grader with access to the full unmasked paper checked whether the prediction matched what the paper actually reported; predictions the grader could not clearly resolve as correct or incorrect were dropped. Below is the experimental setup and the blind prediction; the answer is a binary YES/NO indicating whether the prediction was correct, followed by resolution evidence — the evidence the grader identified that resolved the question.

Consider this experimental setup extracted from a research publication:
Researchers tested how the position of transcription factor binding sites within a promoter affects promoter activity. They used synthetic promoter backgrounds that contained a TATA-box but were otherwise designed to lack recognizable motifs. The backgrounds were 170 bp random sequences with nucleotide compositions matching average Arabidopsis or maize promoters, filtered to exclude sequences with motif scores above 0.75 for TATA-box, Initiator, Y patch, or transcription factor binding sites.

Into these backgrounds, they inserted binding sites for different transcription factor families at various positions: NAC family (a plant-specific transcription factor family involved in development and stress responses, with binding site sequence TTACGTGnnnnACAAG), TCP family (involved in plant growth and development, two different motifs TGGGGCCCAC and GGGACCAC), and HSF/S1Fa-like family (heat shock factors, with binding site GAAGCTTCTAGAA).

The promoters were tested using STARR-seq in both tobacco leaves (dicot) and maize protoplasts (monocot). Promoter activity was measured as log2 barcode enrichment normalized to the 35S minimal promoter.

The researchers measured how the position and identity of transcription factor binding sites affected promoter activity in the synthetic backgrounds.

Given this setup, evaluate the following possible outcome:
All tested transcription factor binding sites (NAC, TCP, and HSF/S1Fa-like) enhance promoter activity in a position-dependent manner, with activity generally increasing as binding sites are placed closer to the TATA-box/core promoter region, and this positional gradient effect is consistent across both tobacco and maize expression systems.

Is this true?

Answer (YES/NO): NO